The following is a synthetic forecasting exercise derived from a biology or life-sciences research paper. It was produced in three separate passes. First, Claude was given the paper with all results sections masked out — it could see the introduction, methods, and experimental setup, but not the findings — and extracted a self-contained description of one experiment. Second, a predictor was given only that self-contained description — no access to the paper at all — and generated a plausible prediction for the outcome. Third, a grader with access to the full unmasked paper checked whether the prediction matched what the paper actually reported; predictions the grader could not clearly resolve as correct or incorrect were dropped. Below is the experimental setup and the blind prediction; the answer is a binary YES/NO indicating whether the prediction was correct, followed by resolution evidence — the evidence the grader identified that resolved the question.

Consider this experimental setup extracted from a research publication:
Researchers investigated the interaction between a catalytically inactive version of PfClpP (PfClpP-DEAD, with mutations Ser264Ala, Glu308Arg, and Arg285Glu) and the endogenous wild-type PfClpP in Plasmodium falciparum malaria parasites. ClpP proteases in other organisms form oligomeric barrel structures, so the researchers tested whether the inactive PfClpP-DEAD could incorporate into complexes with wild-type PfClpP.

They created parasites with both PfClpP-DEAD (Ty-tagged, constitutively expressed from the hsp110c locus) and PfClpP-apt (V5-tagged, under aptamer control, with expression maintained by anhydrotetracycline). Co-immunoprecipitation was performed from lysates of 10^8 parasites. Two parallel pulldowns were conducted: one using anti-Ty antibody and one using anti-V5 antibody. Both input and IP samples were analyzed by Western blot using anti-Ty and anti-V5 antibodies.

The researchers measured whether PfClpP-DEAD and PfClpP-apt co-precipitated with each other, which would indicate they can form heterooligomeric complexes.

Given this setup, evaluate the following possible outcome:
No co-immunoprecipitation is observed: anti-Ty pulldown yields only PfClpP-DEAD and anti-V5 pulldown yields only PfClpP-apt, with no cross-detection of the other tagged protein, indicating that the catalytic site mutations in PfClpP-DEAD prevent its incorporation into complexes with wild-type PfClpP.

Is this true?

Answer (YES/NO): NO